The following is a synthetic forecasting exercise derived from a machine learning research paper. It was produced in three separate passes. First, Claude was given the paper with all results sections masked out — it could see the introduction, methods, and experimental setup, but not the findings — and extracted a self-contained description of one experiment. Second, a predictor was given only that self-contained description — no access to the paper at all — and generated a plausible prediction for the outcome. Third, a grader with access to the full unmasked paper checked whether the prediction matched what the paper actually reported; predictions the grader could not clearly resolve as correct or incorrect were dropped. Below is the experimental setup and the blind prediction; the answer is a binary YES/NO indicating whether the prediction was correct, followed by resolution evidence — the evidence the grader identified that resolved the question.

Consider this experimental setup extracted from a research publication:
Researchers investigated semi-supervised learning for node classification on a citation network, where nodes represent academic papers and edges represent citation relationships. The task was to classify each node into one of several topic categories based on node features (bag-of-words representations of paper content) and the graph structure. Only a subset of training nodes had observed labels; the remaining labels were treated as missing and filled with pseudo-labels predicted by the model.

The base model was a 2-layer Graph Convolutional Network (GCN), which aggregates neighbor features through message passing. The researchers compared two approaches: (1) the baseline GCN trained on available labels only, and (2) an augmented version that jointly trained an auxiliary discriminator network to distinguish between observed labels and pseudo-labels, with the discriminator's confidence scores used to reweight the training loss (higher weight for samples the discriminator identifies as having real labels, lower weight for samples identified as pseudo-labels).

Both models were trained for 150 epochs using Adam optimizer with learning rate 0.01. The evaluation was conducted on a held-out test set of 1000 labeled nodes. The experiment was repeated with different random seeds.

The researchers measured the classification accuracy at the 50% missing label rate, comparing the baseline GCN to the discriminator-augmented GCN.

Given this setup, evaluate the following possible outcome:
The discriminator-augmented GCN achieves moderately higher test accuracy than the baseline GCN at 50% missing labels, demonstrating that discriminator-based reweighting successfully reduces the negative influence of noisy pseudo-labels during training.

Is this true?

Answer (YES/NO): NO